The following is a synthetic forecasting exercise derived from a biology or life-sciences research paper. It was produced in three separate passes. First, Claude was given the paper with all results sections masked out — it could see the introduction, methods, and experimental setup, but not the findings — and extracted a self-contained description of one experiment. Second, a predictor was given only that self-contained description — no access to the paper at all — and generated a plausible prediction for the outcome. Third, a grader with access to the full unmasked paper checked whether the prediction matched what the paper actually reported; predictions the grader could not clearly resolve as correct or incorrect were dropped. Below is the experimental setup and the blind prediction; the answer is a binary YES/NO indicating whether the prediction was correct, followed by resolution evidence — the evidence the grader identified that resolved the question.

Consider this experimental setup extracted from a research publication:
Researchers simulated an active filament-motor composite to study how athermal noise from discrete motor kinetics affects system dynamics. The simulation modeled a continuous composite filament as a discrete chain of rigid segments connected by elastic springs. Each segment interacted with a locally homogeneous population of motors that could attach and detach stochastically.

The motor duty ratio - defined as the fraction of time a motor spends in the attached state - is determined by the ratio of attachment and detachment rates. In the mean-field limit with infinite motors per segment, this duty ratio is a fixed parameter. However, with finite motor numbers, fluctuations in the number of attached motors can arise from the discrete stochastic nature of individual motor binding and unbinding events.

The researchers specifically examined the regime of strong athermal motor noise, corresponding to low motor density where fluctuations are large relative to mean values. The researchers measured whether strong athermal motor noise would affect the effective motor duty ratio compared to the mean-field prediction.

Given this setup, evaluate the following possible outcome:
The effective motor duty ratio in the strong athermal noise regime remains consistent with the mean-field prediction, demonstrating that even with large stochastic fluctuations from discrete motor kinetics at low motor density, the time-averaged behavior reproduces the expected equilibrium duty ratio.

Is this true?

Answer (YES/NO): NO